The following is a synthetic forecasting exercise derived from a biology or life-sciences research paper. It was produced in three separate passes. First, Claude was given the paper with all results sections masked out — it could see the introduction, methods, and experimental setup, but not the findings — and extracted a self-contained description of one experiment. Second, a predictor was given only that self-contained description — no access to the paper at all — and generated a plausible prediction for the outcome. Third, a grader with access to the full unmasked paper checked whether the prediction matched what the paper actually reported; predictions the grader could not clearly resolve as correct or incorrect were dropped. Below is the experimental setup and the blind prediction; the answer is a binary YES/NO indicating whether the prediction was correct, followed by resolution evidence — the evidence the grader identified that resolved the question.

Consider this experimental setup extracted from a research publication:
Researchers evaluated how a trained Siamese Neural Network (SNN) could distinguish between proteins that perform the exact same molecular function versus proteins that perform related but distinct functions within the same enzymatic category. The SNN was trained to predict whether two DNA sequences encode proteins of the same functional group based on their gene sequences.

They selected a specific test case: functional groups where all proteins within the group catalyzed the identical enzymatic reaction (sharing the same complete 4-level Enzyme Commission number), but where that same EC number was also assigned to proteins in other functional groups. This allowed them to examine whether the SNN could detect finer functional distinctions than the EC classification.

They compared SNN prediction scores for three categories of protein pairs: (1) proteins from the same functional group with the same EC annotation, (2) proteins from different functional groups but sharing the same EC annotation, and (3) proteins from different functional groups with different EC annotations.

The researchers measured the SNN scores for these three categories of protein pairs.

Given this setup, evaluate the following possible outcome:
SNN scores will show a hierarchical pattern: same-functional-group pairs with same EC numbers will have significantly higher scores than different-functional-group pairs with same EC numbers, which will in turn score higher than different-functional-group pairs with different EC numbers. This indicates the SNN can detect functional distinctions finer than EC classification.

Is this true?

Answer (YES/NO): YES